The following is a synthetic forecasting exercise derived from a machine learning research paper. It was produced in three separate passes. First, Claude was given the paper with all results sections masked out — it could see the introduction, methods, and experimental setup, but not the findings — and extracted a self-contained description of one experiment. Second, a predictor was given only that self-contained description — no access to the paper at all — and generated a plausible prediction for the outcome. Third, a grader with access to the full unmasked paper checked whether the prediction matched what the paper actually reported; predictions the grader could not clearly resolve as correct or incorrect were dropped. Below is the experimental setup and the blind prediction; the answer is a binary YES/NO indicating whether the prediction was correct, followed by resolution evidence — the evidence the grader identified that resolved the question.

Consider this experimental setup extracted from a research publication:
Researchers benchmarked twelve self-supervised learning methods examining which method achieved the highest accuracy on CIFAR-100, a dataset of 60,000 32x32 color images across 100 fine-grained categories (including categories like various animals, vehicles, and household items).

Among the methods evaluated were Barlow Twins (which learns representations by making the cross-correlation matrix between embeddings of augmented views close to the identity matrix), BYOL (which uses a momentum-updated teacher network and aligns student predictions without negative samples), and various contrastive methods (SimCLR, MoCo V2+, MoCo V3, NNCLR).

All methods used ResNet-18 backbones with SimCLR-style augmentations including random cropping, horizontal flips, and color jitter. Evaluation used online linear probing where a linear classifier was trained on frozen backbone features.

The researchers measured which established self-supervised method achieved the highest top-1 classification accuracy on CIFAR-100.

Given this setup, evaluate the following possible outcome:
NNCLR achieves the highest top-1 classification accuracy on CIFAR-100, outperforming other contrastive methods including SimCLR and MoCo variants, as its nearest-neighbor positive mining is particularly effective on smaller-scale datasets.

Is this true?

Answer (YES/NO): NO